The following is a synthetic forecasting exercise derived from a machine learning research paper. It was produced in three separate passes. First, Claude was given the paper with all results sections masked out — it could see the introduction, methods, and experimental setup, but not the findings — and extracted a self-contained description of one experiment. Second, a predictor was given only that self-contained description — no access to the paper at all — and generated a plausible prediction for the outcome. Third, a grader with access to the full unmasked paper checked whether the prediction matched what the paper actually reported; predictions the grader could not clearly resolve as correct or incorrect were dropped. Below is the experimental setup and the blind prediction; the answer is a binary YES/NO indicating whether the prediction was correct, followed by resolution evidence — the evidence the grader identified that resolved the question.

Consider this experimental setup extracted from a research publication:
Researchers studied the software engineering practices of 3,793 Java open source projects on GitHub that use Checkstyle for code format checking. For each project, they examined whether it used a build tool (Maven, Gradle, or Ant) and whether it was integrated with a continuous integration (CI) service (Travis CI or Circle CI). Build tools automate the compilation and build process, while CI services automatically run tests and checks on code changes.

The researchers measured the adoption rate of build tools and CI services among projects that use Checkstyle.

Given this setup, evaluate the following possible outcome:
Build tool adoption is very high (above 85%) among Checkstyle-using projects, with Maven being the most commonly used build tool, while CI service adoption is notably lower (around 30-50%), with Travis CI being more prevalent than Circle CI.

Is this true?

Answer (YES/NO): NO